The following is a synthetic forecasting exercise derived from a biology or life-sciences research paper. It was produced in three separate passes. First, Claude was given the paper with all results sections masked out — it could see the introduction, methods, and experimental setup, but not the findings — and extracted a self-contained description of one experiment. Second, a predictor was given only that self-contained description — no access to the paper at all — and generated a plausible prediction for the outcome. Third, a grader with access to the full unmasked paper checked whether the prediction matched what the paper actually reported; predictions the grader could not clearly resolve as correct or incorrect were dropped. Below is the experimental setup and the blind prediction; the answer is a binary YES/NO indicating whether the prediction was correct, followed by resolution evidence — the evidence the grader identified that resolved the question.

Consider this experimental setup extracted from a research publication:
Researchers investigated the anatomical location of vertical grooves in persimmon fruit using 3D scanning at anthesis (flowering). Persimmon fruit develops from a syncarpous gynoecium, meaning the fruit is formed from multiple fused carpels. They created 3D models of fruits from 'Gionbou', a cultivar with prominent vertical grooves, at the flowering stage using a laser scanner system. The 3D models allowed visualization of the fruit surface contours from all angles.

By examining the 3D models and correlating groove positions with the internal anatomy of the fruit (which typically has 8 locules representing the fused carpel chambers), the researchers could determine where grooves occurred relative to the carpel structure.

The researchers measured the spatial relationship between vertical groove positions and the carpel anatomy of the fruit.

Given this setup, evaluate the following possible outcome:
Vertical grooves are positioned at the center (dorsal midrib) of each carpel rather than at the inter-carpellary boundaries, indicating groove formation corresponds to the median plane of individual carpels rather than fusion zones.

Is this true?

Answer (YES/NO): NO